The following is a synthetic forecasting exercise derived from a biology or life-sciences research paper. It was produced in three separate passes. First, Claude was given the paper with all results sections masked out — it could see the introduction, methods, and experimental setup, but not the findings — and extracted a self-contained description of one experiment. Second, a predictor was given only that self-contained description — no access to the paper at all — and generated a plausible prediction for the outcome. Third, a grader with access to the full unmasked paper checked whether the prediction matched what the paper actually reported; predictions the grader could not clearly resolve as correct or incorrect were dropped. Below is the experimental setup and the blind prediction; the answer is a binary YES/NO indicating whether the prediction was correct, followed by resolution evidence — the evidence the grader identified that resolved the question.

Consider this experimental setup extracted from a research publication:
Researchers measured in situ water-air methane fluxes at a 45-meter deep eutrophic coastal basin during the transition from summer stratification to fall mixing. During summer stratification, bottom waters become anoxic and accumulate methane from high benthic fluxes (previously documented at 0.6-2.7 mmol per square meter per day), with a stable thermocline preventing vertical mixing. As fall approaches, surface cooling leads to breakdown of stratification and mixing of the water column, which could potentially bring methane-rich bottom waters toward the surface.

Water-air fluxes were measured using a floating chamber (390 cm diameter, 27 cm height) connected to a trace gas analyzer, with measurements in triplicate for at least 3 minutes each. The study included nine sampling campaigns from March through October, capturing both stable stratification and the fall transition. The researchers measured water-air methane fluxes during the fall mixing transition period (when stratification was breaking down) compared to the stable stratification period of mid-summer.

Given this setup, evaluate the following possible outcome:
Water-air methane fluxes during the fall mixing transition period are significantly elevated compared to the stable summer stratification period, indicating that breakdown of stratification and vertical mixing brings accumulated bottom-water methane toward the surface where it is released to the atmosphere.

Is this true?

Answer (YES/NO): YES